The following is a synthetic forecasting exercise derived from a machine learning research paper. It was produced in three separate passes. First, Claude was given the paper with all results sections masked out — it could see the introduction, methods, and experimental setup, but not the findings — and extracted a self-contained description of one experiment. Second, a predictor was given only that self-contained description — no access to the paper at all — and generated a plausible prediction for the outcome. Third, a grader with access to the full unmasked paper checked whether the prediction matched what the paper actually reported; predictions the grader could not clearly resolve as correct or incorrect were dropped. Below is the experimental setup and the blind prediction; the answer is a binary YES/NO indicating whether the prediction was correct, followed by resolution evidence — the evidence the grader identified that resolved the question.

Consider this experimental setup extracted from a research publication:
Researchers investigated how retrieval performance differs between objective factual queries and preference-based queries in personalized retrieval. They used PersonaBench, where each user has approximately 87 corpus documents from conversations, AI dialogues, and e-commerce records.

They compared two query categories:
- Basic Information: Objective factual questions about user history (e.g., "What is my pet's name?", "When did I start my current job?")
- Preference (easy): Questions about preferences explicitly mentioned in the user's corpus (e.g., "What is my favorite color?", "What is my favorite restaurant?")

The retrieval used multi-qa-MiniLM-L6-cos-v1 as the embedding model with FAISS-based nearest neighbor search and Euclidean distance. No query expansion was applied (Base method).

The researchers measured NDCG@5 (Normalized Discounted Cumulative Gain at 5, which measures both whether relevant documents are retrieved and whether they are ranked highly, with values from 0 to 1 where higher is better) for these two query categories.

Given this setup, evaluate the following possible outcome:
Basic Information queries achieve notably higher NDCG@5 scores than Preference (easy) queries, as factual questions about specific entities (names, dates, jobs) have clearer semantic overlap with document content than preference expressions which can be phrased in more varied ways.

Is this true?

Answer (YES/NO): NO